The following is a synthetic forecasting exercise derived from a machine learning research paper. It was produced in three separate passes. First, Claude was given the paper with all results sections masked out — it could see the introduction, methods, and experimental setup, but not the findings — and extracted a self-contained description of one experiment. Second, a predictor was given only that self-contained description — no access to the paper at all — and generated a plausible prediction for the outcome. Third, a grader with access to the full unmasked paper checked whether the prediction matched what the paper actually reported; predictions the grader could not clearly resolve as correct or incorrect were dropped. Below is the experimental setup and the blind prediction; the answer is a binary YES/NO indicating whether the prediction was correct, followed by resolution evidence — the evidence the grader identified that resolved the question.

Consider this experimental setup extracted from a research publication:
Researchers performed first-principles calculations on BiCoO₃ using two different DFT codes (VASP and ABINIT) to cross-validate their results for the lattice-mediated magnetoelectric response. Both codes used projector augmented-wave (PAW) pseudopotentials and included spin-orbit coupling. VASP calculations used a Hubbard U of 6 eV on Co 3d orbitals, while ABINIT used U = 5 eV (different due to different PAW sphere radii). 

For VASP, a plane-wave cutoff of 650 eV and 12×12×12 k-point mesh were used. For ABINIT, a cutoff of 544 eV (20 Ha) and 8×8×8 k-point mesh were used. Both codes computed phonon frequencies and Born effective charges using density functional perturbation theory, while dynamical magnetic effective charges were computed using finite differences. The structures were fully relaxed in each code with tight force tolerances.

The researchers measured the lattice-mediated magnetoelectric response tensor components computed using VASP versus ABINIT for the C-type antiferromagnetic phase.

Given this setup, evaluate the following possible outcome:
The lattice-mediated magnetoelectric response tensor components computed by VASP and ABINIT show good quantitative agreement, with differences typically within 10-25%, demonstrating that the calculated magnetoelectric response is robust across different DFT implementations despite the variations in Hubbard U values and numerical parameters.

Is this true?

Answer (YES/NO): YES